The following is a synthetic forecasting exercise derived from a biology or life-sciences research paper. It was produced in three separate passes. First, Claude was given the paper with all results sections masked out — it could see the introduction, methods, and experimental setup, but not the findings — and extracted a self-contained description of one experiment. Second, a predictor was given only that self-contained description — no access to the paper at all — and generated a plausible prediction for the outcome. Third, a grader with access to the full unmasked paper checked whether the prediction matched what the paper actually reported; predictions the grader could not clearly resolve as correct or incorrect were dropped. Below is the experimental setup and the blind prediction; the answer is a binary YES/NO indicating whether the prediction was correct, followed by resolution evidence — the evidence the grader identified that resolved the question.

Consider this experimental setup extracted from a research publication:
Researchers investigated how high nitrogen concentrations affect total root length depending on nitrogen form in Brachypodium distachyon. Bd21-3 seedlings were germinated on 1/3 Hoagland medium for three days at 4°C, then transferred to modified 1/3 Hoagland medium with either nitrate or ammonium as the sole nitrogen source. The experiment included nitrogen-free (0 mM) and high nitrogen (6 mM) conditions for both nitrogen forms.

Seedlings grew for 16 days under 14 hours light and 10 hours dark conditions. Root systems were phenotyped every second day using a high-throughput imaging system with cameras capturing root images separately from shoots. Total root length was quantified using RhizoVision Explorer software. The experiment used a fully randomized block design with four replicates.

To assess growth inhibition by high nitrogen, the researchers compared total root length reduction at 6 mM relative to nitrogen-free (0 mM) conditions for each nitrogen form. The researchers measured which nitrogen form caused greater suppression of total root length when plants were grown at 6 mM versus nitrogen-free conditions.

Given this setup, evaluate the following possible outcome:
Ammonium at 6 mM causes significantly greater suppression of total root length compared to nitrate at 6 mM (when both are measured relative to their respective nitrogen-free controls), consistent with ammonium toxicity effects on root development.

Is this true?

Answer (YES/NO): NO